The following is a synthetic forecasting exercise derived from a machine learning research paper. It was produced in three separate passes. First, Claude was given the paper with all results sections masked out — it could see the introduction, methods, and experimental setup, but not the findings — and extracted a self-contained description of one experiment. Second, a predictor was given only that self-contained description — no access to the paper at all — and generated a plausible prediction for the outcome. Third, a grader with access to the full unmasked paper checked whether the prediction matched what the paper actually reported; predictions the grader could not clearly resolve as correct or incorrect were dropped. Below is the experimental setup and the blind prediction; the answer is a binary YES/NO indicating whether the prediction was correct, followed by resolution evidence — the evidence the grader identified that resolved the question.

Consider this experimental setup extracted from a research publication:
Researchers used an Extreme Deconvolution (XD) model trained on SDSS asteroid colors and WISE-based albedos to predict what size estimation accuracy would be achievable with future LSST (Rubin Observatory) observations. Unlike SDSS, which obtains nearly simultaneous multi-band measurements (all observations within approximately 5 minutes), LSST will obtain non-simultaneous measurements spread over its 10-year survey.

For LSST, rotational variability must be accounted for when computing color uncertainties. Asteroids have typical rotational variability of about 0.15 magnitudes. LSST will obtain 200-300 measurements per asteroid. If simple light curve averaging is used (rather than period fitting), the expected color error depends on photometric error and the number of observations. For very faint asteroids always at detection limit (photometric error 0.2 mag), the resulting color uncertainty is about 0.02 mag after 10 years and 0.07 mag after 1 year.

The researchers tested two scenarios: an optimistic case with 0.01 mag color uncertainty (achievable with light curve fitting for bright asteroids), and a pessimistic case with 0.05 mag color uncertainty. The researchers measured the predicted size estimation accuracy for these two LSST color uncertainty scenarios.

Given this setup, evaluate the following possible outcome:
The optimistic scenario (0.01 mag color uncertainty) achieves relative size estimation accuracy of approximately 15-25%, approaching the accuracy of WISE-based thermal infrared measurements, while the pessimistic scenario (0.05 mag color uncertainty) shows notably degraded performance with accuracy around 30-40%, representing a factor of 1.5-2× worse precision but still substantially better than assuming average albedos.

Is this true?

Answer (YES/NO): NO